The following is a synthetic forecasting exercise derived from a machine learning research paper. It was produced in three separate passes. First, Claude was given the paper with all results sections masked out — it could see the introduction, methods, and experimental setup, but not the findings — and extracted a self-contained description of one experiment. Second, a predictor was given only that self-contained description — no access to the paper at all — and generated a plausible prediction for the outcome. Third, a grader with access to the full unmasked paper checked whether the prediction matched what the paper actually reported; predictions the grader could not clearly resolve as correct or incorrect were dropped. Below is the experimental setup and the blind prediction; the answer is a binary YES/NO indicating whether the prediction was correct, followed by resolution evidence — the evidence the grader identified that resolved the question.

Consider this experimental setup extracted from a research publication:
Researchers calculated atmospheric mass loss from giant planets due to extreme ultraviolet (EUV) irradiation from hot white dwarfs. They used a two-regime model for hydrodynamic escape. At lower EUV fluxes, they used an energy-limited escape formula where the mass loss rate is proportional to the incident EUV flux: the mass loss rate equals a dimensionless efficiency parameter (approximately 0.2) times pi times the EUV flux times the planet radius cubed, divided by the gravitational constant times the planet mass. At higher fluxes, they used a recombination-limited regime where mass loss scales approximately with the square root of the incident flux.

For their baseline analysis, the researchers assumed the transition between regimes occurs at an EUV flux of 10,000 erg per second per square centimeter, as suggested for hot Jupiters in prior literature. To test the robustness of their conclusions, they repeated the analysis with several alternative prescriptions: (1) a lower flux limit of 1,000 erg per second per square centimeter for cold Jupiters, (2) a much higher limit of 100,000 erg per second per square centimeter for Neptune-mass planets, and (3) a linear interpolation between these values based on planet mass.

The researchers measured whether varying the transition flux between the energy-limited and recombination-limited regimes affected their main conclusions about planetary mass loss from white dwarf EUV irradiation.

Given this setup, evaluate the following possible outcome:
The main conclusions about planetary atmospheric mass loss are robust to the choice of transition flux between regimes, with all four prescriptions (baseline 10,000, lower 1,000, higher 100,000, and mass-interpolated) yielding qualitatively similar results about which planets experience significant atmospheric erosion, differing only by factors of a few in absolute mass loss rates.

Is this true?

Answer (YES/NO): YES